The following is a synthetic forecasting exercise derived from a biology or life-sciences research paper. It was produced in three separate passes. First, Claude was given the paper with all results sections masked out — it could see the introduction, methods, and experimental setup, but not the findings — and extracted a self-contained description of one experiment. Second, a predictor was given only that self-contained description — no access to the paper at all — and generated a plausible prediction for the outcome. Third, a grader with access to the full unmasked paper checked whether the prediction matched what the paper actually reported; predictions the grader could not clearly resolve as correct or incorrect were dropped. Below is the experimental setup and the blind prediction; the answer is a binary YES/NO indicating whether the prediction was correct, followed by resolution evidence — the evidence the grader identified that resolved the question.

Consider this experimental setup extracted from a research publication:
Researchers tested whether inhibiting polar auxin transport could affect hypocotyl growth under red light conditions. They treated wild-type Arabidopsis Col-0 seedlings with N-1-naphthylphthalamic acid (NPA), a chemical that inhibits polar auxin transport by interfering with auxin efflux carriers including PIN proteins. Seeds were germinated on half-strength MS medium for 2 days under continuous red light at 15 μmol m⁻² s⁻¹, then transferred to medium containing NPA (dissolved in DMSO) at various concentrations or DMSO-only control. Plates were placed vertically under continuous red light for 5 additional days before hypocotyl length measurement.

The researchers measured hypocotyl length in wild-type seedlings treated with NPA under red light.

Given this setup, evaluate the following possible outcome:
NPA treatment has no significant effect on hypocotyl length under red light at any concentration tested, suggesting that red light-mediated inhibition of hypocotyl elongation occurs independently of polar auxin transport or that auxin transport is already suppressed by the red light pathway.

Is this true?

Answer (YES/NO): NO